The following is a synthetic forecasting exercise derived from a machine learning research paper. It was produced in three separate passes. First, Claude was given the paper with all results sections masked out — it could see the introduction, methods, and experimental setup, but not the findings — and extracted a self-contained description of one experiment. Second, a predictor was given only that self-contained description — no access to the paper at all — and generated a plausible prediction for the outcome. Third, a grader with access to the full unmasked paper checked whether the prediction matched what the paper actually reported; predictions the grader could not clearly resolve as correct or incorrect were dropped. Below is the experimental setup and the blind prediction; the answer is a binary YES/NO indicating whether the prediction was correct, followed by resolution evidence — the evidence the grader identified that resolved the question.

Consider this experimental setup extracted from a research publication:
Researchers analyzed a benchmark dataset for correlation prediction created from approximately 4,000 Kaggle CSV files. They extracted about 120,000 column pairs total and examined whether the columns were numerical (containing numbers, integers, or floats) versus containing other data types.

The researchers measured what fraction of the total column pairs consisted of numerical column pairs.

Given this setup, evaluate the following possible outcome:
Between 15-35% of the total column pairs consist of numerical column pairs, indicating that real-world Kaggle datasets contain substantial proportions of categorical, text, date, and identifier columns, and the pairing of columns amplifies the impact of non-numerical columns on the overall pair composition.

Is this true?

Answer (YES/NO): NO